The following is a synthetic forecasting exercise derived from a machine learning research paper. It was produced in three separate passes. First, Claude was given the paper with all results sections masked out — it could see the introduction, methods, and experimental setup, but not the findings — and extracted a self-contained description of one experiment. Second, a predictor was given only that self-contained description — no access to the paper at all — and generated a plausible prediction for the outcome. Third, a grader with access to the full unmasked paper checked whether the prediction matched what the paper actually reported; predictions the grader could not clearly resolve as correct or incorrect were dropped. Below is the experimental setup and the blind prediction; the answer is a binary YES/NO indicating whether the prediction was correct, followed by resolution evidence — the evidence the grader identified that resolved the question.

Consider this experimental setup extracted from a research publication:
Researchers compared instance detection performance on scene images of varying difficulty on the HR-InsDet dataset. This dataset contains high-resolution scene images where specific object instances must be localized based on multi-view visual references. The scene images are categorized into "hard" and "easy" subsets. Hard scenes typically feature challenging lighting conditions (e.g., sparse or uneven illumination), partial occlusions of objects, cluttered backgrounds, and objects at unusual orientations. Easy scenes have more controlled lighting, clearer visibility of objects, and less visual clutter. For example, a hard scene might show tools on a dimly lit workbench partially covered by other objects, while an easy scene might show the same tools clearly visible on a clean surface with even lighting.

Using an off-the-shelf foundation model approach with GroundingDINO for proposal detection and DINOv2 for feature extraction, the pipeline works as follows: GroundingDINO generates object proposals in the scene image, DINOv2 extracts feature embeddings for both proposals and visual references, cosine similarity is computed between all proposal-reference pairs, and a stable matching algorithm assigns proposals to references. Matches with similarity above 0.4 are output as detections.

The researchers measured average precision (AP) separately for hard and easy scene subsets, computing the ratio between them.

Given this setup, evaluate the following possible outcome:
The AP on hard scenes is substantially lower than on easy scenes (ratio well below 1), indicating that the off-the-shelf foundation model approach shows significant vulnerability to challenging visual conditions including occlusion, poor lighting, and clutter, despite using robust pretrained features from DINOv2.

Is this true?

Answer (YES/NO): YES